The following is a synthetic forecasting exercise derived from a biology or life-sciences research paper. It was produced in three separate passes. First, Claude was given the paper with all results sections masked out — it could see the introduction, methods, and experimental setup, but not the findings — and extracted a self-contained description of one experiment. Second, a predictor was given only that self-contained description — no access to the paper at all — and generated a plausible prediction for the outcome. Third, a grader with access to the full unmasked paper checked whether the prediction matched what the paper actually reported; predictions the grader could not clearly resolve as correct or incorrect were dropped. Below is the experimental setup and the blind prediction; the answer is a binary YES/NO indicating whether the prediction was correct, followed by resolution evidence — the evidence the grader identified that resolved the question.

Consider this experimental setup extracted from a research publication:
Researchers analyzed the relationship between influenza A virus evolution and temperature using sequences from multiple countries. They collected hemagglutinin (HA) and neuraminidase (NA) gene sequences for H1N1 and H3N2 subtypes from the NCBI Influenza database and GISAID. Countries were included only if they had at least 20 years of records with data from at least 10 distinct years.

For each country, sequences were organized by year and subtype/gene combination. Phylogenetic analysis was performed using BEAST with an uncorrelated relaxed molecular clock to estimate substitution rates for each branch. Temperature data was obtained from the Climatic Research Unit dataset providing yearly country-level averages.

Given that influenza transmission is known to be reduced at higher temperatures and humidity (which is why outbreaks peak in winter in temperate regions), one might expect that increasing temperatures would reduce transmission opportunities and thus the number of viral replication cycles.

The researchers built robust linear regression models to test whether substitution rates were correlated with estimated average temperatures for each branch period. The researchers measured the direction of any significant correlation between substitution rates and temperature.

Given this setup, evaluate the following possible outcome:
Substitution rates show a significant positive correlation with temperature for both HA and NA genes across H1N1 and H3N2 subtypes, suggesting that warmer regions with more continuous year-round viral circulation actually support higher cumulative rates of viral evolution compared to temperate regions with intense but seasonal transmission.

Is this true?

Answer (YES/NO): YES